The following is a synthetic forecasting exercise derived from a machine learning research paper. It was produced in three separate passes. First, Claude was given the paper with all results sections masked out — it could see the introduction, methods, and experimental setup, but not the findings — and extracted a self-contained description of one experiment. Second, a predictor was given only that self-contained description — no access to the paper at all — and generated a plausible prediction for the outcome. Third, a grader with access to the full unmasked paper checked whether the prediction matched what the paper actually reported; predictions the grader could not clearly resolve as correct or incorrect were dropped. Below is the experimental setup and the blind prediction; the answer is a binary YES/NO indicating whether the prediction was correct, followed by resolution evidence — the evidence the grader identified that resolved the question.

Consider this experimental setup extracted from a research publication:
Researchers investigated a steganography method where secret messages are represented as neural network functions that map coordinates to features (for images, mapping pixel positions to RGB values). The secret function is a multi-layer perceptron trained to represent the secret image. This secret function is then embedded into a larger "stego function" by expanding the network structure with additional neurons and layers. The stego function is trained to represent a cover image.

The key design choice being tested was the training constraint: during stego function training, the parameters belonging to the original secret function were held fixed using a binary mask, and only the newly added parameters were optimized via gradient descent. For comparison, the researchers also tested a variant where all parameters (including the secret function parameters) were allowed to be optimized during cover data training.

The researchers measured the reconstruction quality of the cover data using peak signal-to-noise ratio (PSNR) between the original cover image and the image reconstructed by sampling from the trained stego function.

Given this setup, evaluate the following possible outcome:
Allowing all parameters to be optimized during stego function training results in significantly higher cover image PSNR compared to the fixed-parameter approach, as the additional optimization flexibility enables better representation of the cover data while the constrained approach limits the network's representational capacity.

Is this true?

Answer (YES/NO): YES